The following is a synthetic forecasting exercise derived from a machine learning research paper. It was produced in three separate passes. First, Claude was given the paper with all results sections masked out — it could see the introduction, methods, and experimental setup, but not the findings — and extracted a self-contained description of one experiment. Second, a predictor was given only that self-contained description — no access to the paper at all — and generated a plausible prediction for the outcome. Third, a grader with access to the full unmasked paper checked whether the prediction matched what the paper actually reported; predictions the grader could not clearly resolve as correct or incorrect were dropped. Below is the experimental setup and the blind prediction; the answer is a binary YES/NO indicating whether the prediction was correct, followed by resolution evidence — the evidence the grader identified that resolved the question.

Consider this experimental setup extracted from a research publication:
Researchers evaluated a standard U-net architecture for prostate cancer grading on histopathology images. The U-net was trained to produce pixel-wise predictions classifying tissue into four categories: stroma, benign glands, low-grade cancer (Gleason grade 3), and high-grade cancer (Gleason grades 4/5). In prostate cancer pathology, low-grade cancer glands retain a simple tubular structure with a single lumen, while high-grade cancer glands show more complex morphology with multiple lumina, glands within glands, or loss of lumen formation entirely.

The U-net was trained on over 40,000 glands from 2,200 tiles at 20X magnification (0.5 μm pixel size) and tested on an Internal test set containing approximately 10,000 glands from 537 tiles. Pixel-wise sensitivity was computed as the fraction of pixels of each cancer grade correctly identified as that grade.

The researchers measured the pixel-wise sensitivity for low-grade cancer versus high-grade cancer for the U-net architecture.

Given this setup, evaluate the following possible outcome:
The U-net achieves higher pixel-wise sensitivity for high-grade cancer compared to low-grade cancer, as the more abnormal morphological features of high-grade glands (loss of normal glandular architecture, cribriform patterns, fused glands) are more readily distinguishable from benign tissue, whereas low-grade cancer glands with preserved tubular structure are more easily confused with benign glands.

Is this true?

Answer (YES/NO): NO